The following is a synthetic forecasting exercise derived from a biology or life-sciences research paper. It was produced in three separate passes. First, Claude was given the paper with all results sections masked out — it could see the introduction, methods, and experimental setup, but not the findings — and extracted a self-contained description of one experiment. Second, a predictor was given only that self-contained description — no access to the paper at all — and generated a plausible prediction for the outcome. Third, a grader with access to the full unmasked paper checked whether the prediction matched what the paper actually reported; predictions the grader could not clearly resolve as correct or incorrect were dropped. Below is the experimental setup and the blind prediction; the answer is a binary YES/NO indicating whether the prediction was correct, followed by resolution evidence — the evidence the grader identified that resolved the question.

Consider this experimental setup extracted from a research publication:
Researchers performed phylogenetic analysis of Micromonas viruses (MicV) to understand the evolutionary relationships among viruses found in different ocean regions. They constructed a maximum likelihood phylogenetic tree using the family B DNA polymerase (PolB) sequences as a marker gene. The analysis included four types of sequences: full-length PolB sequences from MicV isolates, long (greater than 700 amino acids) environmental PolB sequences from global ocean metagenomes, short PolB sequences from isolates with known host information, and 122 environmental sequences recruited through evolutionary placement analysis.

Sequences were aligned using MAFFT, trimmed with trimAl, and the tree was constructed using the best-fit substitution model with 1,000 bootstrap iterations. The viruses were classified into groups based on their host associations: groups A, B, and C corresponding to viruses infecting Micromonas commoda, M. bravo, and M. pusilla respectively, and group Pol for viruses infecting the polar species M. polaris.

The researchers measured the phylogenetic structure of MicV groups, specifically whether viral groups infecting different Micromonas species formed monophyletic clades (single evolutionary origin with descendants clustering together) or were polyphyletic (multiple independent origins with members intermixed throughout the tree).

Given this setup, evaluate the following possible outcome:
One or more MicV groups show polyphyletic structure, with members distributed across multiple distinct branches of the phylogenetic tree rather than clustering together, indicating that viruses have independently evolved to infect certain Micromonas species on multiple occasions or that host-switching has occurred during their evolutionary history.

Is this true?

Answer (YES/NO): YES